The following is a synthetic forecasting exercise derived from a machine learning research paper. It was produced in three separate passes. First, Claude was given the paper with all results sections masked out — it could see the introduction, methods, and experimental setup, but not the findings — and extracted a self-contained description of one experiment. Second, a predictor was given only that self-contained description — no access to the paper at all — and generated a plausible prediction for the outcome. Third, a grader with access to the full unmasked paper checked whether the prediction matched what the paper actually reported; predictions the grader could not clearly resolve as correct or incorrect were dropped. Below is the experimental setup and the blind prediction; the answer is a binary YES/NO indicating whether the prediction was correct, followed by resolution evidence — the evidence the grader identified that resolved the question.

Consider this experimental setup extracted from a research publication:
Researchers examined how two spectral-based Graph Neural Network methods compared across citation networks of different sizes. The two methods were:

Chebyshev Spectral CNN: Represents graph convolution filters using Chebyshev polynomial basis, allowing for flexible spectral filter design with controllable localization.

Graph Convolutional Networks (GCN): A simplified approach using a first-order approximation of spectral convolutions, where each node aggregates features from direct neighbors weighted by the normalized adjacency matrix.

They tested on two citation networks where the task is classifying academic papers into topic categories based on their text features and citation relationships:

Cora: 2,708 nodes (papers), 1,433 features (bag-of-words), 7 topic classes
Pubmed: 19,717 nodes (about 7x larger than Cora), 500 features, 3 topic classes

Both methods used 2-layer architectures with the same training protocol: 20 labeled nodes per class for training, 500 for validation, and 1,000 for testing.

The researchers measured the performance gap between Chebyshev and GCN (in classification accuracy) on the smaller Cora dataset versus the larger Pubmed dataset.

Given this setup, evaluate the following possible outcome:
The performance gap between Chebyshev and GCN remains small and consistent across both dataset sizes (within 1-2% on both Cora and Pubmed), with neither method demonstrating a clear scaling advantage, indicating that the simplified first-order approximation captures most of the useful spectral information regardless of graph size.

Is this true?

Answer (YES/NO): NO